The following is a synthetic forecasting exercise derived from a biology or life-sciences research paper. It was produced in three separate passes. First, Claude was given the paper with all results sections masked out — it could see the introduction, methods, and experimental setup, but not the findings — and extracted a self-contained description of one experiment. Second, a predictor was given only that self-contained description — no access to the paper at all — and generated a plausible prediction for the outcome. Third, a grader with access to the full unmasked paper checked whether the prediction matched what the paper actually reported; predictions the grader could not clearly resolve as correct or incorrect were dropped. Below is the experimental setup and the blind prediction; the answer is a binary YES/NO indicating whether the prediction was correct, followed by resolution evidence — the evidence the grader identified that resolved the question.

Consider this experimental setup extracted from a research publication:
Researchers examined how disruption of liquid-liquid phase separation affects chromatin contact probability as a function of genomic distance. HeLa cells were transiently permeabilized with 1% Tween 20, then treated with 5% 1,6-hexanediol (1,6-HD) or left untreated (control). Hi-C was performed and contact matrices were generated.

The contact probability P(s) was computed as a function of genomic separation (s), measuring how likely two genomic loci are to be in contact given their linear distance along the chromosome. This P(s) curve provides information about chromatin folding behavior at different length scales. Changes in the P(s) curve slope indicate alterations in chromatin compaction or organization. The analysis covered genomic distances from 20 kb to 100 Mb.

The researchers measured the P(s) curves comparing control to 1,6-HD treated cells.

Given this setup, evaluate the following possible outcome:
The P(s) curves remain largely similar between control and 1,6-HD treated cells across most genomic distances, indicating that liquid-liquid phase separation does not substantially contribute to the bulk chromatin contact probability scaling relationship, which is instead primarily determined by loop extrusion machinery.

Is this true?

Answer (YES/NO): YES